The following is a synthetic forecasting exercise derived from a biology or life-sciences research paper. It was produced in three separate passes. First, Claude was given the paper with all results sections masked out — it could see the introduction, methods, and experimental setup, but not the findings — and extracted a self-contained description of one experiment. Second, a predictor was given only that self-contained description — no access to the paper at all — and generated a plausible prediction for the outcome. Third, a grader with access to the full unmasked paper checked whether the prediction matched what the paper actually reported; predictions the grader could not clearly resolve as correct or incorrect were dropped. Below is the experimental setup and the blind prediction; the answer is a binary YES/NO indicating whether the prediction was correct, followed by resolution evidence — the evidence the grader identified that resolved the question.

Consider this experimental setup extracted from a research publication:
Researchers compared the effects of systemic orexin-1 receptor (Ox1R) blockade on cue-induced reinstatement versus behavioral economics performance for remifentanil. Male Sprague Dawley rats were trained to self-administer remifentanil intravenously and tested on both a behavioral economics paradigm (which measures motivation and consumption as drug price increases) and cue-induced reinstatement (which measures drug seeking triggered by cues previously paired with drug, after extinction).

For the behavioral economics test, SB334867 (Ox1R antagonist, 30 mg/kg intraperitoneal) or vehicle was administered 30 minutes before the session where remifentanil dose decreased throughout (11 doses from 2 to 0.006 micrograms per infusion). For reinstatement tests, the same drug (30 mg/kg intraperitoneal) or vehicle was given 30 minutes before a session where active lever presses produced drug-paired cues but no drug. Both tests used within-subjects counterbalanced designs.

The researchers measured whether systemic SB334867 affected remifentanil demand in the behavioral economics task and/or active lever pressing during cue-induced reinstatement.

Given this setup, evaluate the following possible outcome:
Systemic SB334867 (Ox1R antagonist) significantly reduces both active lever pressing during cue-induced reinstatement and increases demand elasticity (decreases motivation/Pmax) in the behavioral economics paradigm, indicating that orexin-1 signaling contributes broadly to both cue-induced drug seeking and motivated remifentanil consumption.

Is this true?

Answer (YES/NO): YES